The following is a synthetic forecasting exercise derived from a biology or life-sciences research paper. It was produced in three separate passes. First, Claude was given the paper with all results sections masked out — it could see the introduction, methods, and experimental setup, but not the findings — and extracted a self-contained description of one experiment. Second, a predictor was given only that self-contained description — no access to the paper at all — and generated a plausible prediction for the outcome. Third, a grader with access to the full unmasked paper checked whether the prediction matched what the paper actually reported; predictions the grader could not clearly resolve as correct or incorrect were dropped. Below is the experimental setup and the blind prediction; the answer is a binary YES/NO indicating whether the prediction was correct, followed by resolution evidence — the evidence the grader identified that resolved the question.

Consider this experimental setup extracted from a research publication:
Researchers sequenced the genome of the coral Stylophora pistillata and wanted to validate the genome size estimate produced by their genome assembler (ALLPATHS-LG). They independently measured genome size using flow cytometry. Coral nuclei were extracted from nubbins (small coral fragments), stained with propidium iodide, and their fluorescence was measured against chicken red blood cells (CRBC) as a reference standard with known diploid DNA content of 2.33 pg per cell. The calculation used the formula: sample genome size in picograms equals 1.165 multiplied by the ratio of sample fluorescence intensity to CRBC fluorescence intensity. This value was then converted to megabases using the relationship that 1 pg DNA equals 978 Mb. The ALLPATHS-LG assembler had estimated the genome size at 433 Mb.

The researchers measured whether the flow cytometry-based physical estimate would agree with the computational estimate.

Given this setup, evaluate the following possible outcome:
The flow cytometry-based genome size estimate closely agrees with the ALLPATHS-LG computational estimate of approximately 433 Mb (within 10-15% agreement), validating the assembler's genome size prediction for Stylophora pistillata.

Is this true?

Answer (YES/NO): YES